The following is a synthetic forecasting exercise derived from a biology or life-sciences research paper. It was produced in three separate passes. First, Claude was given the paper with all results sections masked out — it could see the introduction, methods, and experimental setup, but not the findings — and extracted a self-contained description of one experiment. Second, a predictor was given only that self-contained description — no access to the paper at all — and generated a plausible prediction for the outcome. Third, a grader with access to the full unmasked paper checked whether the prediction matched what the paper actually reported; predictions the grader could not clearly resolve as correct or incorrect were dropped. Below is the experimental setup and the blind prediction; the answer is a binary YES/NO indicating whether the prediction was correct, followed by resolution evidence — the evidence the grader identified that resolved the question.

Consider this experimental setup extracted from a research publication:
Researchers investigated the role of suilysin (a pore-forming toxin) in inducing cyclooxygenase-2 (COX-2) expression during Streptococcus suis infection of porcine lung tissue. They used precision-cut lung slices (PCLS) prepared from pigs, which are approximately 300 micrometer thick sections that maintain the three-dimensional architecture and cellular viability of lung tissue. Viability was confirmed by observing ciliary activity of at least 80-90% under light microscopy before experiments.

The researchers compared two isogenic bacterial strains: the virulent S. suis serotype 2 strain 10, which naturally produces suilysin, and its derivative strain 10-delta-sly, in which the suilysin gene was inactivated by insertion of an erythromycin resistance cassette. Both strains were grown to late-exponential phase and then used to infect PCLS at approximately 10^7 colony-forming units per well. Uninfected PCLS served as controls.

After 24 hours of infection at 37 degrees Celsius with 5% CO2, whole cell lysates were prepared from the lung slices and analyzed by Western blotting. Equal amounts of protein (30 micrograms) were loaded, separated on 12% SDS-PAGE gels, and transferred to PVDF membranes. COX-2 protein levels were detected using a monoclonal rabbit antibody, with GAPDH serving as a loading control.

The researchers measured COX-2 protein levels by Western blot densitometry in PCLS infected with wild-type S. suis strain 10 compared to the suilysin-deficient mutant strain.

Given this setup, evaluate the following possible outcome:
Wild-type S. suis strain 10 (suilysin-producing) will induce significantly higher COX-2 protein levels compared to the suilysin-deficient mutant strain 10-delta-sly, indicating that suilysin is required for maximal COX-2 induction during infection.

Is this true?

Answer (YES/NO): YES